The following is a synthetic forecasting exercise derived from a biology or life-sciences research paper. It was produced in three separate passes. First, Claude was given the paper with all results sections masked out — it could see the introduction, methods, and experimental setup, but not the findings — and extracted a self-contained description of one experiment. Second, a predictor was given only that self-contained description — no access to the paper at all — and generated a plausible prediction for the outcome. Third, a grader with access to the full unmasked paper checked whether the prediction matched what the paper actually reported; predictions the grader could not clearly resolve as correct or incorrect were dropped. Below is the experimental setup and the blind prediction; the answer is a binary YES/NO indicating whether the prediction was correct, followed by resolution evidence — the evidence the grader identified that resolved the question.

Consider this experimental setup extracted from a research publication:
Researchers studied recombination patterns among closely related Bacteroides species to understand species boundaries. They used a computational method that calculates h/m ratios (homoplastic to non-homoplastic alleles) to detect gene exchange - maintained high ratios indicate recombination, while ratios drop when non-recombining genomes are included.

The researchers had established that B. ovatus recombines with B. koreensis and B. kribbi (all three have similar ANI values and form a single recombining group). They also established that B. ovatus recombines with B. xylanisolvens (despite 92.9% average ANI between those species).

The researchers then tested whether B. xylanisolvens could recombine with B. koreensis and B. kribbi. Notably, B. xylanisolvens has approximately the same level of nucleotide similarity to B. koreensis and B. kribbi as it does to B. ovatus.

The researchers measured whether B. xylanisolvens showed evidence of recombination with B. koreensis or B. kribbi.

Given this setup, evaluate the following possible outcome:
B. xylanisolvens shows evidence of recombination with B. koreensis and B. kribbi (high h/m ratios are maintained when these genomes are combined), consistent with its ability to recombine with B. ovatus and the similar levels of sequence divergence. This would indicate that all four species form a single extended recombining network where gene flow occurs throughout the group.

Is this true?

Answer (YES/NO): NO